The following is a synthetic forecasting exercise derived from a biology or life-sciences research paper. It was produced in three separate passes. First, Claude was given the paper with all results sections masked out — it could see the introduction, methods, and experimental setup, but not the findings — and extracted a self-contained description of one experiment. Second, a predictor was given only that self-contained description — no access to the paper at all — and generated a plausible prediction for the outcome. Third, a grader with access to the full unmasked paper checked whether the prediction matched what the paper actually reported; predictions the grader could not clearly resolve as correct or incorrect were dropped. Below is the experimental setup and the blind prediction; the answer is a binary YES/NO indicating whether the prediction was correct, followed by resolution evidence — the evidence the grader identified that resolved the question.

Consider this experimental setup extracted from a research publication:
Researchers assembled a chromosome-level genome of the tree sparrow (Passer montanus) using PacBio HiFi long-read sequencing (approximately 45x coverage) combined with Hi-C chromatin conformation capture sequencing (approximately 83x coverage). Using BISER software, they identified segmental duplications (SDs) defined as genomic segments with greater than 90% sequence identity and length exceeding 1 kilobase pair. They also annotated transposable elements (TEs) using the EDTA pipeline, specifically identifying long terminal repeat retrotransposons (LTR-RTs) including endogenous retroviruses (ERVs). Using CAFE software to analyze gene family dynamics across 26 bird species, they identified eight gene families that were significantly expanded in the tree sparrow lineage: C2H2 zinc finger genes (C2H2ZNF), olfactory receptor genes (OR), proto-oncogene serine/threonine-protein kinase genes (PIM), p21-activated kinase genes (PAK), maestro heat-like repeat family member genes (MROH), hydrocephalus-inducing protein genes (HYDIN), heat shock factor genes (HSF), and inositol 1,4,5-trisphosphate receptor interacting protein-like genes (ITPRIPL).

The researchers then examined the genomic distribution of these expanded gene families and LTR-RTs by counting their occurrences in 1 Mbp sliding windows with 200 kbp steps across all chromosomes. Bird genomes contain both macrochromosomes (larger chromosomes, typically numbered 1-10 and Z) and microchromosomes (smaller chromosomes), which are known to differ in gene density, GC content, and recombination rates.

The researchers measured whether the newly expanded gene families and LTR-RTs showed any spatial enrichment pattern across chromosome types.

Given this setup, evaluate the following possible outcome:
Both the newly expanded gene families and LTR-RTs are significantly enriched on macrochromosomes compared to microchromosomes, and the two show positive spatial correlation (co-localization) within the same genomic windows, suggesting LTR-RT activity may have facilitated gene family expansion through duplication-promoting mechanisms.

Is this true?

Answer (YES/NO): NO